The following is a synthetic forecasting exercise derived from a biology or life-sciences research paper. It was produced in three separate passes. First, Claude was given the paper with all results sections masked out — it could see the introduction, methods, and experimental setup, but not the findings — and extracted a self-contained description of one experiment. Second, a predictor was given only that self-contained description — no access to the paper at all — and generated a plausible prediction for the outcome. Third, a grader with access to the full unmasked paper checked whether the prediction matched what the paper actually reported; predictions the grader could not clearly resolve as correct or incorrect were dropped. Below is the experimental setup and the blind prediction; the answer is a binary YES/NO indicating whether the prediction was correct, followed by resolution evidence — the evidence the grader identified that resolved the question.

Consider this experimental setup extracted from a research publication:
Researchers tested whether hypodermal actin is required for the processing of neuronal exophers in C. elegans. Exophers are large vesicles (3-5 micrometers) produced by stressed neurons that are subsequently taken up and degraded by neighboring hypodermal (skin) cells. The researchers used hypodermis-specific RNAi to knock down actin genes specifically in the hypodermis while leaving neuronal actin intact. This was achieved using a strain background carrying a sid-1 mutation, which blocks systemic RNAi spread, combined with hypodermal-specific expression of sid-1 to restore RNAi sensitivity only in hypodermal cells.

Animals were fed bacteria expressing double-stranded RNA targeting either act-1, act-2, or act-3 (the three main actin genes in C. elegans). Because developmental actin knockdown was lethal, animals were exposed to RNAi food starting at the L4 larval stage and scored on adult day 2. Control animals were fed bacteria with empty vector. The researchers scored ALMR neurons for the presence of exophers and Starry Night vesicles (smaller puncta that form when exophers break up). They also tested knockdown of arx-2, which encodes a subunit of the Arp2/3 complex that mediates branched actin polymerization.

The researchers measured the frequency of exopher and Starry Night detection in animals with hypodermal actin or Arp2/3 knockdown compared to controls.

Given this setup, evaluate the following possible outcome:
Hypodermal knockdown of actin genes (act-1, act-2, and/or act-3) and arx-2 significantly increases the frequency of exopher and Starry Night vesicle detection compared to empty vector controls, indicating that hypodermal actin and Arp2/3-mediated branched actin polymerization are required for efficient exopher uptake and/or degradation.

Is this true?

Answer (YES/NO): NO